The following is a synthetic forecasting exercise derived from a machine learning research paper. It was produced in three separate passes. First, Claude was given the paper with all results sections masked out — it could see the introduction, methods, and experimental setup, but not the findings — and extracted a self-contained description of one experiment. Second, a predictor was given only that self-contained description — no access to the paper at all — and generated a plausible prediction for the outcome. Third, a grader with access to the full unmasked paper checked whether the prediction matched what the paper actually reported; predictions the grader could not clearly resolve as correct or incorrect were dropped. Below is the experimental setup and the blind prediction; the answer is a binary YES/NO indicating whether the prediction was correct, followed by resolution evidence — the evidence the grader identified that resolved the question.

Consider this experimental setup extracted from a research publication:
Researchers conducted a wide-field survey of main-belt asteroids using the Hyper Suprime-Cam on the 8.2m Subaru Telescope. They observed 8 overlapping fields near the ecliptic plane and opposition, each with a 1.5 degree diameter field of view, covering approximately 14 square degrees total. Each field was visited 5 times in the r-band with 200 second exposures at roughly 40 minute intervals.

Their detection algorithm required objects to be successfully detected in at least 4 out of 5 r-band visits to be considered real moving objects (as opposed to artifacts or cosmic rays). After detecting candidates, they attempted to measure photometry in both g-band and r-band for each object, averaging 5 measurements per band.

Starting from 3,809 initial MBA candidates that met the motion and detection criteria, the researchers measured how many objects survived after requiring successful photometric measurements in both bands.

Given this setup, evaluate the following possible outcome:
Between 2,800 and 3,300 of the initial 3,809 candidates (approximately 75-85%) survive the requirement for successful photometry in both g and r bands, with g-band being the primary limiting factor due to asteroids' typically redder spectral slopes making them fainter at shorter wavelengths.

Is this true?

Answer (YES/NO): NO